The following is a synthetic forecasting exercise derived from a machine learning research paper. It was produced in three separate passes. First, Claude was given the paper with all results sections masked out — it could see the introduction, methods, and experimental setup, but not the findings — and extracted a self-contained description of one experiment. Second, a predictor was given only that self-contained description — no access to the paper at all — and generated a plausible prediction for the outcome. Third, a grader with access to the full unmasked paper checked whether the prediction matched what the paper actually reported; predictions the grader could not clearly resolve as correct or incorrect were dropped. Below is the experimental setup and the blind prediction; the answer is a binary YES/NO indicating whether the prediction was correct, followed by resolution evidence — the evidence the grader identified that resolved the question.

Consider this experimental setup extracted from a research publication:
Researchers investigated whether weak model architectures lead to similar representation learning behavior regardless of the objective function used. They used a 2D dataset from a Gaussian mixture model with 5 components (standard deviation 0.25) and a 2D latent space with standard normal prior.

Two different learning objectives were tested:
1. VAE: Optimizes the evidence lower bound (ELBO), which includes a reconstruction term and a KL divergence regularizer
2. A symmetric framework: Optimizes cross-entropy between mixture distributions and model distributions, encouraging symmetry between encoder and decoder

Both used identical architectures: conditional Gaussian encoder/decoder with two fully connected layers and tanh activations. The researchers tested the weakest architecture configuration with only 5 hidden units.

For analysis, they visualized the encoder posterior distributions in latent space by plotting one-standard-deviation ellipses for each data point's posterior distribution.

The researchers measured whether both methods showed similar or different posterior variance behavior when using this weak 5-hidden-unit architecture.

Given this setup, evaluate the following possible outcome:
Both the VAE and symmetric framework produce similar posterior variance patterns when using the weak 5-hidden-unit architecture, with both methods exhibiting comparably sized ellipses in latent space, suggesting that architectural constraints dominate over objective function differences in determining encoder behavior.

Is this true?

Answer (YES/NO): YES